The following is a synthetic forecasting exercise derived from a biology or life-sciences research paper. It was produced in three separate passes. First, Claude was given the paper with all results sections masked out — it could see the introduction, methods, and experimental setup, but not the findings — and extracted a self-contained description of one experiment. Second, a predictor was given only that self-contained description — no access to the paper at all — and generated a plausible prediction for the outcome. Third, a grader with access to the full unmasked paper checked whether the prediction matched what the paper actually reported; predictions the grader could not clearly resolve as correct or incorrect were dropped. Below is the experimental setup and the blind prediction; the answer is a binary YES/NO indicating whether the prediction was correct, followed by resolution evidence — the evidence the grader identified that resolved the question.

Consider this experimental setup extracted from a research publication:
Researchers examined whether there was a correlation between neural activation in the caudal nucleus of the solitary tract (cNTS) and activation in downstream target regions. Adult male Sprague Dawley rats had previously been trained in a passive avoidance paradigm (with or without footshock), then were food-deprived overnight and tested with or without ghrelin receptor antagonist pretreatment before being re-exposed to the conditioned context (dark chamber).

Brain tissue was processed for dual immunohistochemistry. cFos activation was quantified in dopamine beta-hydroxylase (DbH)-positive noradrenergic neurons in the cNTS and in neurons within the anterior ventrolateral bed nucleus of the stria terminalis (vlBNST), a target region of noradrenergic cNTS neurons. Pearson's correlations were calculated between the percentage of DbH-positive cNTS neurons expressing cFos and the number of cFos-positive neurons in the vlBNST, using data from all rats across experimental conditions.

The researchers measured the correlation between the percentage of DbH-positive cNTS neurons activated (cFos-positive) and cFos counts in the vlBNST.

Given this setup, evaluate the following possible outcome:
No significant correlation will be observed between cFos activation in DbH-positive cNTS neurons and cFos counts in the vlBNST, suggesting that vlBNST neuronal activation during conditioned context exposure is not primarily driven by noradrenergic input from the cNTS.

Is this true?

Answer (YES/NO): NO